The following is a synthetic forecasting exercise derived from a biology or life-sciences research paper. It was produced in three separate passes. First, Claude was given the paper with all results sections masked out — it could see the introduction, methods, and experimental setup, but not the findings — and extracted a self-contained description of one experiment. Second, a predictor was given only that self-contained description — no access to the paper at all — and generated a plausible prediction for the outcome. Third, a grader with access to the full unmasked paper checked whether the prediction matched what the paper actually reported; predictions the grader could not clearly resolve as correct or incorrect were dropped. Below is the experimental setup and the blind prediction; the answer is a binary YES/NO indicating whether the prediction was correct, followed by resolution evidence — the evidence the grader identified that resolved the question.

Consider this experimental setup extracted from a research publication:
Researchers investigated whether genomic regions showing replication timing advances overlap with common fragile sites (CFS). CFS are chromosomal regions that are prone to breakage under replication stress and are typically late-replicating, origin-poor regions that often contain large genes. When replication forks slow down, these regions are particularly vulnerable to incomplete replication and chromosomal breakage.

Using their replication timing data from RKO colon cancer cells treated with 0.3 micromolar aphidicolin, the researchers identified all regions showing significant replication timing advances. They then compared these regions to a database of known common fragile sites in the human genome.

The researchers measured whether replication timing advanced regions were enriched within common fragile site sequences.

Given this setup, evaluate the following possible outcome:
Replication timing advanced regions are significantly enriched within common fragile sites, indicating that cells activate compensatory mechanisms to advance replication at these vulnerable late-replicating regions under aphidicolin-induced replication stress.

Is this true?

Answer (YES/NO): YES